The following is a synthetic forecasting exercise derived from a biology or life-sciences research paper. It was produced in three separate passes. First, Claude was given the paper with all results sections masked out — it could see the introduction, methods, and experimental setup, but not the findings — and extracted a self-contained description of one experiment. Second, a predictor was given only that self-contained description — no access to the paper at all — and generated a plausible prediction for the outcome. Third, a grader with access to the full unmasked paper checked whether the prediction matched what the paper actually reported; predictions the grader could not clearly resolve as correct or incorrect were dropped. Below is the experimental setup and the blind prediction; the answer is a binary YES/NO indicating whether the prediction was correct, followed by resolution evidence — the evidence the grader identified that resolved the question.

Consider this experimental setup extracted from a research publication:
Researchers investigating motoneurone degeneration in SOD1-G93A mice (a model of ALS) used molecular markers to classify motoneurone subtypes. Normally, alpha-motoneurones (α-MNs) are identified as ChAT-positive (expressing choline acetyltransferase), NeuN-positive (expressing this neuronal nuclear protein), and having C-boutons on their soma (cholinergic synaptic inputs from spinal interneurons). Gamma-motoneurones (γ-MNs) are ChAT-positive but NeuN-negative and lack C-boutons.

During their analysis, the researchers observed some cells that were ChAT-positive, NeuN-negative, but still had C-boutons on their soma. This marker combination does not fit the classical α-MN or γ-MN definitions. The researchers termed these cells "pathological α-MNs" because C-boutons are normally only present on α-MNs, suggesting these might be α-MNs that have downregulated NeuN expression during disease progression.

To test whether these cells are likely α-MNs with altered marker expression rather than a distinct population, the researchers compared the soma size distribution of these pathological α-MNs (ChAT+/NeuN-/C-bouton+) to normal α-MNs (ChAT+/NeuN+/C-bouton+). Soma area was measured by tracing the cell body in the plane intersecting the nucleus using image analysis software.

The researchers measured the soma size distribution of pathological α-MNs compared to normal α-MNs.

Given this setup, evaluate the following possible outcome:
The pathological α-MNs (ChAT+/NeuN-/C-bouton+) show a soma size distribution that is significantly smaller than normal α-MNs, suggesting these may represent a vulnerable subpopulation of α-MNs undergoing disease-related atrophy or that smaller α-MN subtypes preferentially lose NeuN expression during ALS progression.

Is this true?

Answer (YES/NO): NO